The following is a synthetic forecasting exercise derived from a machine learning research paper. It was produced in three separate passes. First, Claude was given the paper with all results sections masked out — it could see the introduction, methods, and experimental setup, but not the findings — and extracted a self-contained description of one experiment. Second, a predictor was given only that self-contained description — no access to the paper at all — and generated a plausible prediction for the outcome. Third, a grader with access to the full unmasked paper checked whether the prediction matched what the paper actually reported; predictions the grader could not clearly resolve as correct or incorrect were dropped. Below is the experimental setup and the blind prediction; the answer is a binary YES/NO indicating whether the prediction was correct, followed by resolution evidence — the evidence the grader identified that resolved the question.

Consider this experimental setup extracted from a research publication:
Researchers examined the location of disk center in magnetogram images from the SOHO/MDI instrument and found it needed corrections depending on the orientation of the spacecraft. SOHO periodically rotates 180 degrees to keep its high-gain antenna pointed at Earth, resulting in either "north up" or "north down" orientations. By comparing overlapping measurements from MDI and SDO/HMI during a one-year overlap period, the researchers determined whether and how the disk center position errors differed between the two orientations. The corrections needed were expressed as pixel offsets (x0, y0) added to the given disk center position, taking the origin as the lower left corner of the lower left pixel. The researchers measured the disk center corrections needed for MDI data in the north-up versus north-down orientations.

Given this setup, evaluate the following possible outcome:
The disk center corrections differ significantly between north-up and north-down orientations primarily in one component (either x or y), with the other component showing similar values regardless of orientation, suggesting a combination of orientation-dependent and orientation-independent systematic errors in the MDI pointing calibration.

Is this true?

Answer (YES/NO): YES